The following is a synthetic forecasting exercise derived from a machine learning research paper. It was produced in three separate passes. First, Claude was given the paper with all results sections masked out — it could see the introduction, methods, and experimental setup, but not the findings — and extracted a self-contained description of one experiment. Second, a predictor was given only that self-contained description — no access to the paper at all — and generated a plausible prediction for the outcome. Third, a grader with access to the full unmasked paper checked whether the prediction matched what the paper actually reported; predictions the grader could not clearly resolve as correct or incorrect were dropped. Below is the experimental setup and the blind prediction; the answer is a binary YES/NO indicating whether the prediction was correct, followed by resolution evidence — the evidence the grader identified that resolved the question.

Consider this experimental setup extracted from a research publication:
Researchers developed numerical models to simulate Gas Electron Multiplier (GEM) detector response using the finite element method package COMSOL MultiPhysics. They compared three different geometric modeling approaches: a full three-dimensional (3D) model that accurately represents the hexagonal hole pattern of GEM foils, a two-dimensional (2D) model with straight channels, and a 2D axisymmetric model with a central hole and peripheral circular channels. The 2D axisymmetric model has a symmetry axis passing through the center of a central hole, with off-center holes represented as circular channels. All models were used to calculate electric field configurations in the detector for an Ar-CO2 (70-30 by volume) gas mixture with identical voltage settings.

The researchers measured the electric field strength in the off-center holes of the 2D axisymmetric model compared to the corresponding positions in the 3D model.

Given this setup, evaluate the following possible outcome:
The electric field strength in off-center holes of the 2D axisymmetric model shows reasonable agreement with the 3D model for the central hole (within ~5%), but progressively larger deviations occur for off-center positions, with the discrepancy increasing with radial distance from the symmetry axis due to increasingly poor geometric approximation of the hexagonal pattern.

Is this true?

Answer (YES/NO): NO